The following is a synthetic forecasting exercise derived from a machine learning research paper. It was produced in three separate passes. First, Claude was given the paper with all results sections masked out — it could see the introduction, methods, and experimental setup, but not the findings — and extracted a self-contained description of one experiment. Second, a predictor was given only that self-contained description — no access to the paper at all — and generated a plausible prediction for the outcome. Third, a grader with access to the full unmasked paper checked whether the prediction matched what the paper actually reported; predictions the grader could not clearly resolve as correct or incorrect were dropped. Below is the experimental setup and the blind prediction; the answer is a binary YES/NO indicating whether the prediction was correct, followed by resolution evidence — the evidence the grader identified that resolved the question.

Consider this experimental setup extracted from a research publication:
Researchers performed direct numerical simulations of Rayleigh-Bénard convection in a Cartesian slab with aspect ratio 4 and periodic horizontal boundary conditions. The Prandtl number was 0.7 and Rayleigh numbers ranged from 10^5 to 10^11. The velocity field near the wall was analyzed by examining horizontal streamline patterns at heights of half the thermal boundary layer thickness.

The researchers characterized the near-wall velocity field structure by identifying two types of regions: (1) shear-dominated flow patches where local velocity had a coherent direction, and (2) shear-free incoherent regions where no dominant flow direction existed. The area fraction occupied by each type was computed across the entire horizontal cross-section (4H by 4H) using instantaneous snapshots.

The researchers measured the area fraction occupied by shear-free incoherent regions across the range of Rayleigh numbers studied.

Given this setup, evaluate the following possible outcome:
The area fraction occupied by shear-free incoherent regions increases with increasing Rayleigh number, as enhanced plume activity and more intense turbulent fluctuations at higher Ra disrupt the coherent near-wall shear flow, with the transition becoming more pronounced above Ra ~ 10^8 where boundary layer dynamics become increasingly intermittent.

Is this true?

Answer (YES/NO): NO